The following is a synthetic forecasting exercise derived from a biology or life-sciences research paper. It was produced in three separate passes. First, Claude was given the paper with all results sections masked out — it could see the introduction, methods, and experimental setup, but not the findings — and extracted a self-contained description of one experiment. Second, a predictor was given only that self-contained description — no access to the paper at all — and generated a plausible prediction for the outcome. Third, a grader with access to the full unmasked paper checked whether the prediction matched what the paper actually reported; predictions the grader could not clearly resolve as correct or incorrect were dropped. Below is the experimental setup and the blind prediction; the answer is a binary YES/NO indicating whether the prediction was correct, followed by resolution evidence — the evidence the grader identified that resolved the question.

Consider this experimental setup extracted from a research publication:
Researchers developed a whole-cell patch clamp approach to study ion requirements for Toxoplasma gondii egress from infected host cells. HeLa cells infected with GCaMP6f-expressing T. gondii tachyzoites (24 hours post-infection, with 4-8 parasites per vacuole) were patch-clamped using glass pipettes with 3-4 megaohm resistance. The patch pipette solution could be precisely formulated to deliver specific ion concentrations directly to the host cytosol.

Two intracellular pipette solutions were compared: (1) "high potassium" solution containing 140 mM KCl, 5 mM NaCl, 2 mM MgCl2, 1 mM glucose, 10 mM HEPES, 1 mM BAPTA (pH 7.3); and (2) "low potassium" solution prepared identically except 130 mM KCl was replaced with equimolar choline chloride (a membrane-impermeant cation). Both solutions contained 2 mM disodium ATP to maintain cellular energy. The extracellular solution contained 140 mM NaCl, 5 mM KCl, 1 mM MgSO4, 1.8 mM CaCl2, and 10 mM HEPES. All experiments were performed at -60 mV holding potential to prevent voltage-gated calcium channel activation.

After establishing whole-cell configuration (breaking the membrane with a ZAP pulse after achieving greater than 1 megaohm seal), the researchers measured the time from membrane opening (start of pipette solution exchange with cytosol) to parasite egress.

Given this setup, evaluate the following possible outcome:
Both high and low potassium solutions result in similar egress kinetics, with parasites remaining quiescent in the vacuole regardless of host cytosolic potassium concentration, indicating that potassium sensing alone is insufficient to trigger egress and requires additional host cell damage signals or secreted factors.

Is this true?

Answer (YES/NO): NO